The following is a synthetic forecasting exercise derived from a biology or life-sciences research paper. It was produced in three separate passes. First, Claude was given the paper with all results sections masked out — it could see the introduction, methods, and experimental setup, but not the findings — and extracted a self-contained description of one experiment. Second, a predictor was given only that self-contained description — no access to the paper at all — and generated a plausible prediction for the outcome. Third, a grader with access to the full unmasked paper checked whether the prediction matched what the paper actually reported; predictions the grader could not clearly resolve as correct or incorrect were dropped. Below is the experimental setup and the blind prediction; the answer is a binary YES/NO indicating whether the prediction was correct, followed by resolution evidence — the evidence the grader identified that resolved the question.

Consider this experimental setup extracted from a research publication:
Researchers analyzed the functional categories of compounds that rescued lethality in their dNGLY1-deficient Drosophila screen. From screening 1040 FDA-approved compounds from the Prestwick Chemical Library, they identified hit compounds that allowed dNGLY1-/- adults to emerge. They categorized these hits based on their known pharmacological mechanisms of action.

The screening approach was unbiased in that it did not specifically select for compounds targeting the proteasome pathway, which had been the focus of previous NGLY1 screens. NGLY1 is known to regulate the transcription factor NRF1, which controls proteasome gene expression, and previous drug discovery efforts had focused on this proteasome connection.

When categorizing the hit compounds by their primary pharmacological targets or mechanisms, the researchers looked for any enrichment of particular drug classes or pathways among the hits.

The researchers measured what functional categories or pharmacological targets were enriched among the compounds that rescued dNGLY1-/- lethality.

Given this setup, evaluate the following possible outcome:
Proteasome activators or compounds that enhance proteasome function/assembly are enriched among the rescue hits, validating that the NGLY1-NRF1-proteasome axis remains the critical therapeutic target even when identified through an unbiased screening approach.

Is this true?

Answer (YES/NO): NO